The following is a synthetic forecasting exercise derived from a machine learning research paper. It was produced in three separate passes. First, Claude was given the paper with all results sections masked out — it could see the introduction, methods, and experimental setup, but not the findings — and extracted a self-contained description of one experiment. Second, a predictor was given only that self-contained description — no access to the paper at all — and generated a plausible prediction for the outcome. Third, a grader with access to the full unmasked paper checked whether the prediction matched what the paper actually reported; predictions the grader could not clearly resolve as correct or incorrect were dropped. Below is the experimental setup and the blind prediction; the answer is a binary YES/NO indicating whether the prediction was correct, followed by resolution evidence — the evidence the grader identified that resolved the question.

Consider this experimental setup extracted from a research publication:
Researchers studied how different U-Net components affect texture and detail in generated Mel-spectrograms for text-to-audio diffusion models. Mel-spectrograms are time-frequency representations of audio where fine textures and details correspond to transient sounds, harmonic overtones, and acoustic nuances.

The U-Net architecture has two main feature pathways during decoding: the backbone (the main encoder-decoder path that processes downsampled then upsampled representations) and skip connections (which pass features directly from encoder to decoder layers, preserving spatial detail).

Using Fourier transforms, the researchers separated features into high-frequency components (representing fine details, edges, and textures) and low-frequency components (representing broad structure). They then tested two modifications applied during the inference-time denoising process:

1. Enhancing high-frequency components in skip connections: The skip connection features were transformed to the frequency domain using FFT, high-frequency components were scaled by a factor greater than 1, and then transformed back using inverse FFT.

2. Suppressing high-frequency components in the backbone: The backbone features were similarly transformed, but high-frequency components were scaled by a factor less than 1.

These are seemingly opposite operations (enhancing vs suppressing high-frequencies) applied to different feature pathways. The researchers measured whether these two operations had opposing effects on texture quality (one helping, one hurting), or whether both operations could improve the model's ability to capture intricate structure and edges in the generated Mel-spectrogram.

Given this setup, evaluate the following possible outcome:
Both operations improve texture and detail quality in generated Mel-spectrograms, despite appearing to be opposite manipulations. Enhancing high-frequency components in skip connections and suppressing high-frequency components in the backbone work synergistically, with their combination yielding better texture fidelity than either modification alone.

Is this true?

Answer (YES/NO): YES